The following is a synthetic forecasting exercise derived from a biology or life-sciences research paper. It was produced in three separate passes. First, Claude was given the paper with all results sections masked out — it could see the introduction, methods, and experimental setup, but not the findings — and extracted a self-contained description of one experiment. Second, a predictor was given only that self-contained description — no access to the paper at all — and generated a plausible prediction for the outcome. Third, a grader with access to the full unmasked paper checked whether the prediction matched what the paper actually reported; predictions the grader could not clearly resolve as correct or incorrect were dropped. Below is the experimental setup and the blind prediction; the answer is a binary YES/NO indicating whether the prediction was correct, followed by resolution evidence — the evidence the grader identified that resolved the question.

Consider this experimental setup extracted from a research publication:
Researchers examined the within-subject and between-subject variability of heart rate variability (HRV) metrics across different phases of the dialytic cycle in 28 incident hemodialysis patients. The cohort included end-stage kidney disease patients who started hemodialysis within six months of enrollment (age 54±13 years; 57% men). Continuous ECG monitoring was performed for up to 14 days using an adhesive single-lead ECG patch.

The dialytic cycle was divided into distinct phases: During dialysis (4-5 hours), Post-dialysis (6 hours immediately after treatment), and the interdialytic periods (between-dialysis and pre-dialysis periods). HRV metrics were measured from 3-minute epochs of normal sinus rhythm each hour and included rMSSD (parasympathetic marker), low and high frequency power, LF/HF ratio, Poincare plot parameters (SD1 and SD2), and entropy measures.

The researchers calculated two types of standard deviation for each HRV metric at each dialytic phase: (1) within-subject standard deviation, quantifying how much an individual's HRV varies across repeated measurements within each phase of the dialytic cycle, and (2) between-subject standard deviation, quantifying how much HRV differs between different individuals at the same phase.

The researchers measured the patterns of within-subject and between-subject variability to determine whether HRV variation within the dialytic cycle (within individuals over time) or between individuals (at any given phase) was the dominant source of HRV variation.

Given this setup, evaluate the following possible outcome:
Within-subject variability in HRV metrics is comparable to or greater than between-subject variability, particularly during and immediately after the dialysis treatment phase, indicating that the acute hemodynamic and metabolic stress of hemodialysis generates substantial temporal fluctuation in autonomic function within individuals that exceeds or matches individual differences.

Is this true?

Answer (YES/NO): NO